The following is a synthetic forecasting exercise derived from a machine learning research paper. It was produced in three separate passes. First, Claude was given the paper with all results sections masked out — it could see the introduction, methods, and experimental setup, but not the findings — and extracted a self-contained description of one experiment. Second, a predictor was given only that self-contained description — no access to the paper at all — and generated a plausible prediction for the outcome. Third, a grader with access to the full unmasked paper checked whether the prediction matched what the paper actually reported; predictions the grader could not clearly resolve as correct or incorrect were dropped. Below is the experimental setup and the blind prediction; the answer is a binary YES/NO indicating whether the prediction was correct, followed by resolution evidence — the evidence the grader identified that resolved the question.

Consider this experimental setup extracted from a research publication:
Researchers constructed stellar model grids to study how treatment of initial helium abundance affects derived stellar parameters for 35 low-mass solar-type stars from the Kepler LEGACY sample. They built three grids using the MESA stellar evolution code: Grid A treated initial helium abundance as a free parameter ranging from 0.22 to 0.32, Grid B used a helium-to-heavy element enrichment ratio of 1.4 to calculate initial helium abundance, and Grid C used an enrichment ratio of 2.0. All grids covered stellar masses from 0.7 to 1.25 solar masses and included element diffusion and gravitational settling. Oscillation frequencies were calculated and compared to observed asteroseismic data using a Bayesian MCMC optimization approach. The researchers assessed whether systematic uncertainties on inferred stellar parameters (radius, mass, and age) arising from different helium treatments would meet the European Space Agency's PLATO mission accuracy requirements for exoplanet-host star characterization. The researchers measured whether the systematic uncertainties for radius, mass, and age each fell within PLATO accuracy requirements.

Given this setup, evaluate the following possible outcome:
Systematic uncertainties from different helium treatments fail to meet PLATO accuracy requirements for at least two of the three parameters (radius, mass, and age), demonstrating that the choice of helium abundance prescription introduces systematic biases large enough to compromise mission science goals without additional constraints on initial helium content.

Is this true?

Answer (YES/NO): NO